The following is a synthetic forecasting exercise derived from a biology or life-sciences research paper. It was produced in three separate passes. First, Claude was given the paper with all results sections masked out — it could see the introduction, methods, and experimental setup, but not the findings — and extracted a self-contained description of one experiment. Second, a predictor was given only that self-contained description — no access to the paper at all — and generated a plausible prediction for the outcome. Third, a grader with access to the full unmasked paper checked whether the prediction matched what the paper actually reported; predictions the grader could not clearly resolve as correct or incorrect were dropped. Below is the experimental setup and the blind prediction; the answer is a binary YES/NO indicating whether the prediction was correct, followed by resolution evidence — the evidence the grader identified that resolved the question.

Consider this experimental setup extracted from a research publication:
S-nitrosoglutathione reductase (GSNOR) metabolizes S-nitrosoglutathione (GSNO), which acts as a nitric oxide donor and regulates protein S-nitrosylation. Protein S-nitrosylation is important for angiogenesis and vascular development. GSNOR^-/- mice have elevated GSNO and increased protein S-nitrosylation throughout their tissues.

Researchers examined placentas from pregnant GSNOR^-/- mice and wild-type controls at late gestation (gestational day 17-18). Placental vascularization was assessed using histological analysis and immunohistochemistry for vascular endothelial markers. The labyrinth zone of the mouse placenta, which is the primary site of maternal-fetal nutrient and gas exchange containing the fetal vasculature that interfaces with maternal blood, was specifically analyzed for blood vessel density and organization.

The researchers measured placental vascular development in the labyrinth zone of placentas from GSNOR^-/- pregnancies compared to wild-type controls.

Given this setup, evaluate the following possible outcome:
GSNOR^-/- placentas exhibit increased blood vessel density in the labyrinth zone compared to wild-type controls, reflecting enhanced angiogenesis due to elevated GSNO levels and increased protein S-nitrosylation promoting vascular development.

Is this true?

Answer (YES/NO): NO